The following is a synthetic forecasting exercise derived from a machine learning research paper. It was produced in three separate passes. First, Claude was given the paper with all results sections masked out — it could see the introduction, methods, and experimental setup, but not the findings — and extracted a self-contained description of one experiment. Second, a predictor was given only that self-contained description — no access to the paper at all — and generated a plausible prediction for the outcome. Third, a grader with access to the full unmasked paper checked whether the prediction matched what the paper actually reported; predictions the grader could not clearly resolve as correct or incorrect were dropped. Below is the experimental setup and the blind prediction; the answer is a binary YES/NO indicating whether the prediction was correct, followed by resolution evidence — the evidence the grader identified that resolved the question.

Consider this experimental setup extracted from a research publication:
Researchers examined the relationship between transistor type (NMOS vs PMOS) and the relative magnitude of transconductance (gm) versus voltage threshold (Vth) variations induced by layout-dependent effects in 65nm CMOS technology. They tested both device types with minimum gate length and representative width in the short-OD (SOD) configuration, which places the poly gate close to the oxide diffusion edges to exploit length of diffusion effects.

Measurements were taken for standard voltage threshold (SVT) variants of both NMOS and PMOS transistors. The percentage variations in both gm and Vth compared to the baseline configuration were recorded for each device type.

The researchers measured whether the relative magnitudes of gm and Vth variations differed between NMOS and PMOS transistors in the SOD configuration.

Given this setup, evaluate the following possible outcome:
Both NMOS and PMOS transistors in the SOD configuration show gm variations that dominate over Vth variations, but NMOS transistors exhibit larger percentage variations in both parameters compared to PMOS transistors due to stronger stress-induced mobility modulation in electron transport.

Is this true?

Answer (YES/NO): NO